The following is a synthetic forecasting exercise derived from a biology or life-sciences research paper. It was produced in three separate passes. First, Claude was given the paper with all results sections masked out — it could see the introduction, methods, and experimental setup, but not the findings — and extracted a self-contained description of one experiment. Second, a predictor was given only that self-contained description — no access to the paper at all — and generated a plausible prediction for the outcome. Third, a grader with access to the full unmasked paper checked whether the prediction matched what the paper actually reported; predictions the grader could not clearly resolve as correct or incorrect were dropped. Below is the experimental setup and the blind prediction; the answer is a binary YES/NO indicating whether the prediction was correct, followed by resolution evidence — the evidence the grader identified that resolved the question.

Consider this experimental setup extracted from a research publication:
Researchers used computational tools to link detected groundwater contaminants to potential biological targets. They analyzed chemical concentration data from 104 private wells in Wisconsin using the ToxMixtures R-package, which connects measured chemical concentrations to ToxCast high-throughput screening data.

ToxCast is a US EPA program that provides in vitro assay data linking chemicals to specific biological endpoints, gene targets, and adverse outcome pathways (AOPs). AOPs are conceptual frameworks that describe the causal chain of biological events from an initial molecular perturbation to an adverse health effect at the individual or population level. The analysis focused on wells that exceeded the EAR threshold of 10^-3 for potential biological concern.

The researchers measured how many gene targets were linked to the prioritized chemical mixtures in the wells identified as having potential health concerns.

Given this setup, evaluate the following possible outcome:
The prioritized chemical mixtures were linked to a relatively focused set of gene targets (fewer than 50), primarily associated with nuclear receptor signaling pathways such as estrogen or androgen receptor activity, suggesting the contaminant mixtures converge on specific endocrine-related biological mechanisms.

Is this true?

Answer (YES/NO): NO